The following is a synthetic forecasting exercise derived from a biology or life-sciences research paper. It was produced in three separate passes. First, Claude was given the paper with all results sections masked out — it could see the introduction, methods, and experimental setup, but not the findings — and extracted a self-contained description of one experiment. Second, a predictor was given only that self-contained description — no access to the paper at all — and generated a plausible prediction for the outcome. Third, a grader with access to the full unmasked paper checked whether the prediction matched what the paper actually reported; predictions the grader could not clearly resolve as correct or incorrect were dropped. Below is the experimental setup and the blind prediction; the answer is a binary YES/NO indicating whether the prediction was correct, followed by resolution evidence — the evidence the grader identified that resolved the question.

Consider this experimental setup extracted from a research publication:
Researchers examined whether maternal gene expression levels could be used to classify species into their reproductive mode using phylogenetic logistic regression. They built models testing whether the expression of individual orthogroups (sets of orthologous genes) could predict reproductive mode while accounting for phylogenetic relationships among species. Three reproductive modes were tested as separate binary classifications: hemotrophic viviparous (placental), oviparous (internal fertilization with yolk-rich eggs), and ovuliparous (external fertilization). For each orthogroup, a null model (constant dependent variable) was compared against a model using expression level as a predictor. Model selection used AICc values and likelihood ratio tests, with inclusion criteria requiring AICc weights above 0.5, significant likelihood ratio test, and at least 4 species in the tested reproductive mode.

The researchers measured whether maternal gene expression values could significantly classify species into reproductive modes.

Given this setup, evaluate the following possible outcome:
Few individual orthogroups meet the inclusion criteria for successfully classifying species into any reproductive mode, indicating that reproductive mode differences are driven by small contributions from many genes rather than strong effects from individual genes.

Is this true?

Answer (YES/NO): YES